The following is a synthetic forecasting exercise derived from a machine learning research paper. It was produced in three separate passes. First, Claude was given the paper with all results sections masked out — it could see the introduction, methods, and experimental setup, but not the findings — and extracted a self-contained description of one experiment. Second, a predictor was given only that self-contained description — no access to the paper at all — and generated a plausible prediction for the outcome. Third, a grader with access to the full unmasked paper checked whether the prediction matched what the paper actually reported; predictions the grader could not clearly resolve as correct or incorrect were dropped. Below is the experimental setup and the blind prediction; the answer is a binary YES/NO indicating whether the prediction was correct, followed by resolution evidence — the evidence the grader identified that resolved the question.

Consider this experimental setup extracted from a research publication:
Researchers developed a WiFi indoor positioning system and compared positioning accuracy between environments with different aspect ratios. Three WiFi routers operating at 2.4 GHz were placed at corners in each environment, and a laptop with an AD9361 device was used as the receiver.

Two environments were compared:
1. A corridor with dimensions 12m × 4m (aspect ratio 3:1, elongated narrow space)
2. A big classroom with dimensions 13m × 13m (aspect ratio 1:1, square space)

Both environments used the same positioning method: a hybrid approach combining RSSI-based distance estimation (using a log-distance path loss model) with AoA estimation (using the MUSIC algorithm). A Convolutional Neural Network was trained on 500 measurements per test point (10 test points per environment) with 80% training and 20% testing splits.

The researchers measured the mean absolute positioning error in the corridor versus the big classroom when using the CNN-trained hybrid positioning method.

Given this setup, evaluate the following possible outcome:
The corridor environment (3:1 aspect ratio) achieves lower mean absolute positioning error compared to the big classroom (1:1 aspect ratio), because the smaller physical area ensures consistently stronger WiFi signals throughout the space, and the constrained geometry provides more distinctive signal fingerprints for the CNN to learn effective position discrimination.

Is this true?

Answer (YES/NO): NO